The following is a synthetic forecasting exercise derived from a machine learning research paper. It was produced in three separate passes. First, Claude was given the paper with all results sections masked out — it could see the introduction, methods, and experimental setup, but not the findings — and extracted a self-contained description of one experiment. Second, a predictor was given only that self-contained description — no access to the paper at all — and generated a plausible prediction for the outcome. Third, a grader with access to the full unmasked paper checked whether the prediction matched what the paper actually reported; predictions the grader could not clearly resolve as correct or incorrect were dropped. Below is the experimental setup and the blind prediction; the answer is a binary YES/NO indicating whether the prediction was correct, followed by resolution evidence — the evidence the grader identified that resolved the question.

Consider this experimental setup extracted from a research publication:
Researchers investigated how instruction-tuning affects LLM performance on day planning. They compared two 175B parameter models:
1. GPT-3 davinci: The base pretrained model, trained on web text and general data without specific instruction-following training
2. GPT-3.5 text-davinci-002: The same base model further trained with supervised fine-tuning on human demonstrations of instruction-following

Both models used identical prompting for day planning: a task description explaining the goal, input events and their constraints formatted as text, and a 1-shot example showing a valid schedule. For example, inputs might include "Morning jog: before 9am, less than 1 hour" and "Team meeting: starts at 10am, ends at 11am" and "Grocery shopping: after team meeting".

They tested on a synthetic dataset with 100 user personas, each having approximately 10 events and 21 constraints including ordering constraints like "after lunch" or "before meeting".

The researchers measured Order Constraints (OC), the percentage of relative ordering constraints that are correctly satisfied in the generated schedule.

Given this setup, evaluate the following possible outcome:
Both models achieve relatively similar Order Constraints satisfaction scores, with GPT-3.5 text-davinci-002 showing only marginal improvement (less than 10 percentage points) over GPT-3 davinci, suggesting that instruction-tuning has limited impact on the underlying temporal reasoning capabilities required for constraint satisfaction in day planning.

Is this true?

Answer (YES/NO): NO